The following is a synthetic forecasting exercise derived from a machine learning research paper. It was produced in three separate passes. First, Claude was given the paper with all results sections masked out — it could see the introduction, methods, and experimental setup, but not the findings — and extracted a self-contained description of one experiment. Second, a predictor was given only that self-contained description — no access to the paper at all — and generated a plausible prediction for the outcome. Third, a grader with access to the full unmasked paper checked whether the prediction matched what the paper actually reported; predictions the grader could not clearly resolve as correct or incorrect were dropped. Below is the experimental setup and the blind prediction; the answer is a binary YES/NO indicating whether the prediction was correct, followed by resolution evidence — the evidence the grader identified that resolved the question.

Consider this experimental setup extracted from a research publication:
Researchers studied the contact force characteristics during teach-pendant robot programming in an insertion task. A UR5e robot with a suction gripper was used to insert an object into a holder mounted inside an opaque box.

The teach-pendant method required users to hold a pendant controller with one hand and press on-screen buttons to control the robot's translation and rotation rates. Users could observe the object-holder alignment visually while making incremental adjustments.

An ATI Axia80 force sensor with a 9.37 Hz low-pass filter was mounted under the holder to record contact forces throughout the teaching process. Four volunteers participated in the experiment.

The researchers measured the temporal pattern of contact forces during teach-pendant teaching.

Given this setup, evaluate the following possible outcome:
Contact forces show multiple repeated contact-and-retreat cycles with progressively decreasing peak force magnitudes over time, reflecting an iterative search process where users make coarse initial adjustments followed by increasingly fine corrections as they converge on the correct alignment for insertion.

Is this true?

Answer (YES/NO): NO